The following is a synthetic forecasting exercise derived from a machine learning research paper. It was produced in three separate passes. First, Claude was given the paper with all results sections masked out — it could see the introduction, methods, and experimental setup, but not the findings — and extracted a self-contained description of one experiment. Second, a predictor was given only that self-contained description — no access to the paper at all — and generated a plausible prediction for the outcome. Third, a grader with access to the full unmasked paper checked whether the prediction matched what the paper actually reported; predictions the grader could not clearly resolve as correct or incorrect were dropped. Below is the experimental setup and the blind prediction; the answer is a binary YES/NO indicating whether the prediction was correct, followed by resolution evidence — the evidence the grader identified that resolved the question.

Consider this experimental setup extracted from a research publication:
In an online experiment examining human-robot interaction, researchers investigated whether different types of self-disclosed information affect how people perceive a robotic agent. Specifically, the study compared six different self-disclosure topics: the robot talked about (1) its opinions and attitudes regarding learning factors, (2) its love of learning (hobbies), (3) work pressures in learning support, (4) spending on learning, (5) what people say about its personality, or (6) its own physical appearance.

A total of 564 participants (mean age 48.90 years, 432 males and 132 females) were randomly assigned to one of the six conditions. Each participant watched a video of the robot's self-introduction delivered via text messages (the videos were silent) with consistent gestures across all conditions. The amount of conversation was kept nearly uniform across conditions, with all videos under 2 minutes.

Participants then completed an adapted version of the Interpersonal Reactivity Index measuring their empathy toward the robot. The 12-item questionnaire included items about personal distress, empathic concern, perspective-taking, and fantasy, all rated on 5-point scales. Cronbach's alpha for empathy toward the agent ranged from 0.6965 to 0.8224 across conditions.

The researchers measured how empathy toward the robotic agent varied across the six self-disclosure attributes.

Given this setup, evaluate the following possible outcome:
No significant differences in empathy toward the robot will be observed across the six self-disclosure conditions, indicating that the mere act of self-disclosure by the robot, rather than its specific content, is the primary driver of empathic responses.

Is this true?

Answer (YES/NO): NO